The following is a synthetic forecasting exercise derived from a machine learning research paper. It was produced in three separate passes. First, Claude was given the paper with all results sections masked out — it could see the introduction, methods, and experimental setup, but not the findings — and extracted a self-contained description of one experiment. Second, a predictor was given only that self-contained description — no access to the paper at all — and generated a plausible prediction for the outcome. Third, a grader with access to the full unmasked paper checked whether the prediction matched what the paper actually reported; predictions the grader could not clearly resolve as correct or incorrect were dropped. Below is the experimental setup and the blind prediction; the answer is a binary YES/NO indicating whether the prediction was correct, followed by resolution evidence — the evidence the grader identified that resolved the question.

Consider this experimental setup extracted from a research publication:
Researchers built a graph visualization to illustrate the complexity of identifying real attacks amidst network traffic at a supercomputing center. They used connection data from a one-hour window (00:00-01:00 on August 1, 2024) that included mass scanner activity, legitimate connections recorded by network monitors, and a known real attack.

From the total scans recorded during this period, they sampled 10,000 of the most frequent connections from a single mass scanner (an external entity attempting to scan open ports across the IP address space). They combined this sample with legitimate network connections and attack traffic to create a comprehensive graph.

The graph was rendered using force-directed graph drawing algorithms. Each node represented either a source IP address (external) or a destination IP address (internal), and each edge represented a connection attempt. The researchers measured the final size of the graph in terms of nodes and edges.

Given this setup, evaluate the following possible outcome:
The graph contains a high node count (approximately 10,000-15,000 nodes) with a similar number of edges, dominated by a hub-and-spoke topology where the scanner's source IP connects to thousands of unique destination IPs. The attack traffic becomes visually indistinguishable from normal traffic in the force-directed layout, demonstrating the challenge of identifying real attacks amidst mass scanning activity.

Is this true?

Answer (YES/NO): NO